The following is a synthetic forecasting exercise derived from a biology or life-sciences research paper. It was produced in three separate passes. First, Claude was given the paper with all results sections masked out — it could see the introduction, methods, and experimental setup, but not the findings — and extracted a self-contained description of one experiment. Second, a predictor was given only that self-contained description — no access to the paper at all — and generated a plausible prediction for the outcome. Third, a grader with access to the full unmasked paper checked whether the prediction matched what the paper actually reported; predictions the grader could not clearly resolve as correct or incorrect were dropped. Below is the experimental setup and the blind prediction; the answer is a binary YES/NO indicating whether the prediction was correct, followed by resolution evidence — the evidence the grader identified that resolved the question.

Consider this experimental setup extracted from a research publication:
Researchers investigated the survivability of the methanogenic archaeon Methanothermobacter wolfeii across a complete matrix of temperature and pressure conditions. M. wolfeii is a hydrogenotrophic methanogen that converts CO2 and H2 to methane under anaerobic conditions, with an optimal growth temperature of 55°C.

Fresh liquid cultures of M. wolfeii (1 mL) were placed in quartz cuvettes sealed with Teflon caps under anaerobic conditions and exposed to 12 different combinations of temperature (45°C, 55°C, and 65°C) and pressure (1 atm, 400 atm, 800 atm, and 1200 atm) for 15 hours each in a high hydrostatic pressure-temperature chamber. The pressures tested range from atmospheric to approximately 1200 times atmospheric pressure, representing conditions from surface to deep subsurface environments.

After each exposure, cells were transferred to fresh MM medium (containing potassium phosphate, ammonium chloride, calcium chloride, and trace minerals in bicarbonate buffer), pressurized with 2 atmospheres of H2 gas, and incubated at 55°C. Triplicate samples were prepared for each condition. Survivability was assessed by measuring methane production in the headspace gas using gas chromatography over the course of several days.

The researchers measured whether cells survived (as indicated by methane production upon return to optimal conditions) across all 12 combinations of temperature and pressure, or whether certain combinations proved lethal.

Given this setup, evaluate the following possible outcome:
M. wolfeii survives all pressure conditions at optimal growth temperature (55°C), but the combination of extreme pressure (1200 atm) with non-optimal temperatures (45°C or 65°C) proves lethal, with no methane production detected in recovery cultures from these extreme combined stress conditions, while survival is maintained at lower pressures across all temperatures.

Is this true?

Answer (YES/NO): NO